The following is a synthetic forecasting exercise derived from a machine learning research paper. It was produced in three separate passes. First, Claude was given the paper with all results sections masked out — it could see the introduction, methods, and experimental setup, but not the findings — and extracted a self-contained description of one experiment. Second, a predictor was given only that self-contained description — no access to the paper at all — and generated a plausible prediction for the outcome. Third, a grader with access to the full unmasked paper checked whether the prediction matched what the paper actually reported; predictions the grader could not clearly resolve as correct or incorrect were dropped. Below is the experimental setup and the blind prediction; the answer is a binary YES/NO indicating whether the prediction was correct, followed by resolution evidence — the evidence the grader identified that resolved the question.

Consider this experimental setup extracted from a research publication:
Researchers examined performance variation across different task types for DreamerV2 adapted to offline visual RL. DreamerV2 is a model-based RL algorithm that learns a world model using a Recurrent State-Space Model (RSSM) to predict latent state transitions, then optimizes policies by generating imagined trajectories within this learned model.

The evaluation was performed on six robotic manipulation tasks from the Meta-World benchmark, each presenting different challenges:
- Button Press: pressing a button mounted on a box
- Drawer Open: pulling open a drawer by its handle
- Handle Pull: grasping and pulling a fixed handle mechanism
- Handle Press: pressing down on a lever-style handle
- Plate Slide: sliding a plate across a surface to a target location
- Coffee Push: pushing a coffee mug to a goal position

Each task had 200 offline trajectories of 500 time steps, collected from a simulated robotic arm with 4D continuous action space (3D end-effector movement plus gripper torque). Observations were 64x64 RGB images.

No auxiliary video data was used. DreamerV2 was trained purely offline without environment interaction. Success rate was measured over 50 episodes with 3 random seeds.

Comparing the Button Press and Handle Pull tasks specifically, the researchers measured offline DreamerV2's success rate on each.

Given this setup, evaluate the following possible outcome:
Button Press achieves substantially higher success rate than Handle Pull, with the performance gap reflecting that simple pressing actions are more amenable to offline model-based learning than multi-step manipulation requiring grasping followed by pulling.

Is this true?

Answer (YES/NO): YES